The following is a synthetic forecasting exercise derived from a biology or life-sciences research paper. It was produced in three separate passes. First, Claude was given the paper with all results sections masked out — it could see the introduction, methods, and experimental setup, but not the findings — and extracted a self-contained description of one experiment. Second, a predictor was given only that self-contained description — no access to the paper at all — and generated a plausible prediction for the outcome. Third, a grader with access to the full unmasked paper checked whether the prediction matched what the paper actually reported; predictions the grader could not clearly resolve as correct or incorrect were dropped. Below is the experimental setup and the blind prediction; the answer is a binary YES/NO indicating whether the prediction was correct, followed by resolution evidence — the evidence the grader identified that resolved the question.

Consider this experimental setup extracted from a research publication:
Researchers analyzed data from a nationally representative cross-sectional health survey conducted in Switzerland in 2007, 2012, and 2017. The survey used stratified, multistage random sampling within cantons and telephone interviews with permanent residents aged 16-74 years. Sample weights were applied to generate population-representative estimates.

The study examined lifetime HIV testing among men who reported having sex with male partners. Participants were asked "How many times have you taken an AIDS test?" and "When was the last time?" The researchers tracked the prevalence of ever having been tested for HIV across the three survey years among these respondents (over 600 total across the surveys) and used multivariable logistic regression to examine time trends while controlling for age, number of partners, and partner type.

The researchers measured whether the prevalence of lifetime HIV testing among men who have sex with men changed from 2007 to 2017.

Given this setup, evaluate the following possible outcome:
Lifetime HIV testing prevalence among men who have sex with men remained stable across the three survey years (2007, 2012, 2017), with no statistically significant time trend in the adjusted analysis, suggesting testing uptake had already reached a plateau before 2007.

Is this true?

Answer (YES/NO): NO